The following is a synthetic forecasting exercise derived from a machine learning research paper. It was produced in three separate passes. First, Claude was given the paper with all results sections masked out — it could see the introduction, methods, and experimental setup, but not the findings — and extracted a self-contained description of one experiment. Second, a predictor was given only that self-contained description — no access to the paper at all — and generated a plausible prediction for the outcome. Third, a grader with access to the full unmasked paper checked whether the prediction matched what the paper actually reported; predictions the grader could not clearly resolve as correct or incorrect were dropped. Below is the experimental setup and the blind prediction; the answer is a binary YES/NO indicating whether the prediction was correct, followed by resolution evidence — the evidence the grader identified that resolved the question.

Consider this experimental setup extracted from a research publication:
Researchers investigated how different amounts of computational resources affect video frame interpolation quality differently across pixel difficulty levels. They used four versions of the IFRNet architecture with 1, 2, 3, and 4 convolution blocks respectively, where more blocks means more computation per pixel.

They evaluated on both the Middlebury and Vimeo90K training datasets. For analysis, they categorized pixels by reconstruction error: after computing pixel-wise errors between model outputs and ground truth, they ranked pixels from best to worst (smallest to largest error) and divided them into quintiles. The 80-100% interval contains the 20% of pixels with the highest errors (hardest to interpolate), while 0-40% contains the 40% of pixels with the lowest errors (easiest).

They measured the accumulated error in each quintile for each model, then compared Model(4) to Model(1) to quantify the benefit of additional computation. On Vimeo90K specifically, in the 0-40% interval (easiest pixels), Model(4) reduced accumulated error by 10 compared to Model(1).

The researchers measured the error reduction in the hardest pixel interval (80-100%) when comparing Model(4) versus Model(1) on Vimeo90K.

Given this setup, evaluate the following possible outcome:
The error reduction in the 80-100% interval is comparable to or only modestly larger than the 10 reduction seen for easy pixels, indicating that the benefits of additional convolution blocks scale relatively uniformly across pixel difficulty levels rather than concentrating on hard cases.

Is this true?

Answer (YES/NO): NO